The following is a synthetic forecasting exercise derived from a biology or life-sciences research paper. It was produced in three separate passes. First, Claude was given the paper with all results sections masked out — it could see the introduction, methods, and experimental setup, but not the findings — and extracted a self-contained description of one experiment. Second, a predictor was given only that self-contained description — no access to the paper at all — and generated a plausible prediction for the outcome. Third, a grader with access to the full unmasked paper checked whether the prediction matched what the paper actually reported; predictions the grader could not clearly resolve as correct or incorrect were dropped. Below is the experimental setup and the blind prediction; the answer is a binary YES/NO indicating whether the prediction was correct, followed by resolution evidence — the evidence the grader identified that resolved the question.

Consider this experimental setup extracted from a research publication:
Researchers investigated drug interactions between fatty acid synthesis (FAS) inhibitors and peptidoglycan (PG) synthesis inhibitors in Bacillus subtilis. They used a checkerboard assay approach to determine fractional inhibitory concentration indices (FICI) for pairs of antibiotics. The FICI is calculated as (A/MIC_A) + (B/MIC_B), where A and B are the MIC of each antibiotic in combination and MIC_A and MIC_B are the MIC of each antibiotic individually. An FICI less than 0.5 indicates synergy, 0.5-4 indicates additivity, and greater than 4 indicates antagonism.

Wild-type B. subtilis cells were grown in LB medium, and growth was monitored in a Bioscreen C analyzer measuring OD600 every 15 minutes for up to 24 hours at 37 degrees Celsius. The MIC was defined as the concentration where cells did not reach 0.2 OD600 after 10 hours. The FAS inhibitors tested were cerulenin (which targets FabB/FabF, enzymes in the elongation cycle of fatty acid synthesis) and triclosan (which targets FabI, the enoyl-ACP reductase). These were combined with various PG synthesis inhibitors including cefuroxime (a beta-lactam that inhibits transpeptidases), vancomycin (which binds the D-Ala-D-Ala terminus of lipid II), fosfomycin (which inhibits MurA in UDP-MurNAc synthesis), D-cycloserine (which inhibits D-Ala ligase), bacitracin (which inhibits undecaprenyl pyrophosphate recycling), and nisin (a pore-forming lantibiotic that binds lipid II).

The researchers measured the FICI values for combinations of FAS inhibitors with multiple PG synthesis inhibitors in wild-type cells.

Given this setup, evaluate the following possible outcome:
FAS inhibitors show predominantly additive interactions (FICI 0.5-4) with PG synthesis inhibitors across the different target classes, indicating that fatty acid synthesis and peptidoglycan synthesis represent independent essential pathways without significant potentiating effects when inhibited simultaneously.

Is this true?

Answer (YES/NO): NO